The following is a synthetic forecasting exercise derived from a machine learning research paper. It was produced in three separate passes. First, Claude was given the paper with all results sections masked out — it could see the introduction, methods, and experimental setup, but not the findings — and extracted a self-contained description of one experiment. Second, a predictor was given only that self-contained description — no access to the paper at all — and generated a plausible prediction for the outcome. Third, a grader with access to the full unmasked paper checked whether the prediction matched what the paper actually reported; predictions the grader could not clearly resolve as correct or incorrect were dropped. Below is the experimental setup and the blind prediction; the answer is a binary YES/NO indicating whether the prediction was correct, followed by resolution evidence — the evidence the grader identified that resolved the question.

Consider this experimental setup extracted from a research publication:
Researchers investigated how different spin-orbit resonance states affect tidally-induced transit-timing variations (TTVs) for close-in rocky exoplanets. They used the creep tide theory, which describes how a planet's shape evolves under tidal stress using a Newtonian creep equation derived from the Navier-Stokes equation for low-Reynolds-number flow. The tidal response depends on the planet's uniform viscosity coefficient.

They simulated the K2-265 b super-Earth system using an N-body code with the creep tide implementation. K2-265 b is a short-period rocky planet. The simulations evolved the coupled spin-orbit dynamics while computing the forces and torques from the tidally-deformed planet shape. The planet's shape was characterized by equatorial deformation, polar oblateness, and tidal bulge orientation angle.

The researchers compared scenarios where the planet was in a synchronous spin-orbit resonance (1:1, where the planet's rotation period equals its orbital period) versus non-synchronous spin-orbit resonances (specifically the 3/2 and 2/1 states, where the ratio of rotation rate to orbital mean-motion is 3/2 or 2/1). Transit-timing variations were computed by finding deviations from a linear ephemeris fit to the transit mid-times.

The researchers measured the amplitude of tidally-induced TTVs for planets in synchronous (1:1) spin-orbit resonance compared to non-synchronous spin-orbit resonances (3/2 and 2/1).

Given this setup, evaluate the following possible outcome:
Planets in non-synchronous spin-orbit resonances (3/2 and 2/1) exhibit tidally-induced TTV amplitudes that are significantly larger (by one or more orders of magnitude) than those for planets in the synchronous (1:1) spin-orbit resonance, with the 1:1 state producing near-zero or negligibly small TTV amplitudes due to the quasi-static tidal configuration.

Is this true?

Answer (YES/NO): YES